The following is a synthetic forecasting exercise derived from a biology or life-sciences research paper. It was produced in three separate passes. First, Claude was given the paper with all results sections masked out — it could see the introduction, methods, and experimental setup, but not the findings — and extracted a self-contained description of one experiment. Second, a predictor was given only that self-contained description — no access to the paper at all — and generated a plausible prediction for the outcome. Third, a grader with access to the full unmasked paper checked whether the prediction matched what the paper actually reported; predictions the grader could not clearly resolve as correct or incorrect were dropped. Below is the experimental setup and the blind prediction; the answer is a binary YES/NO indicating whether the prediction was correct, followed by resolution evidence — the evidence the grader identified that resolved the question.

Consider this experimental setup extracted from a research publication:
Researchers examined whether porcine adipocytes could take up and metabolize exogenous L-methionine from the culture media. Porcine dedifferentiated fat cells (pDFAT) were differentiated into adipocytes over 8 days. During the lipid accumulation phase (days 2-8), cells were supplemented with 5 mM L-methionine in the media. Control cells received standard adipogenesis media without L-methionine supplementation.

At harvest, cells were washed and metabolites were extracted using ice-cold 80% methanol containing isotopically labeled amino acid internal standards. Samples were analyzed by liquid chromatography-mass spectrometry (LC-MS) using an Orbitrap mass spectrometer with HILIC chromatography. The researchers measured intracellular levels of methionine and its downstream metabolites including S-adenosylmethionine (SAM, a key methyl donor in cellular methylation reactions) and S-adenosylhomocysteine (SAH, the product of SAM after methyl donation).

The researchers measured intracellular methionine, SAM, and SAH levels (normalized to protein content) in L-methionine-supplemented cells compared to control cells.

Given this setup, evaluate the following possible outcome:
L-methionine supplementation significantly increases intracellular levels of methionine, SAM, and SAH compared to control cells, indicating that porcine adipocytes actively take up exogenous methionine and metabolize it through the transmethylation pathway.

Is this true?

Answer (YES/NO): YES